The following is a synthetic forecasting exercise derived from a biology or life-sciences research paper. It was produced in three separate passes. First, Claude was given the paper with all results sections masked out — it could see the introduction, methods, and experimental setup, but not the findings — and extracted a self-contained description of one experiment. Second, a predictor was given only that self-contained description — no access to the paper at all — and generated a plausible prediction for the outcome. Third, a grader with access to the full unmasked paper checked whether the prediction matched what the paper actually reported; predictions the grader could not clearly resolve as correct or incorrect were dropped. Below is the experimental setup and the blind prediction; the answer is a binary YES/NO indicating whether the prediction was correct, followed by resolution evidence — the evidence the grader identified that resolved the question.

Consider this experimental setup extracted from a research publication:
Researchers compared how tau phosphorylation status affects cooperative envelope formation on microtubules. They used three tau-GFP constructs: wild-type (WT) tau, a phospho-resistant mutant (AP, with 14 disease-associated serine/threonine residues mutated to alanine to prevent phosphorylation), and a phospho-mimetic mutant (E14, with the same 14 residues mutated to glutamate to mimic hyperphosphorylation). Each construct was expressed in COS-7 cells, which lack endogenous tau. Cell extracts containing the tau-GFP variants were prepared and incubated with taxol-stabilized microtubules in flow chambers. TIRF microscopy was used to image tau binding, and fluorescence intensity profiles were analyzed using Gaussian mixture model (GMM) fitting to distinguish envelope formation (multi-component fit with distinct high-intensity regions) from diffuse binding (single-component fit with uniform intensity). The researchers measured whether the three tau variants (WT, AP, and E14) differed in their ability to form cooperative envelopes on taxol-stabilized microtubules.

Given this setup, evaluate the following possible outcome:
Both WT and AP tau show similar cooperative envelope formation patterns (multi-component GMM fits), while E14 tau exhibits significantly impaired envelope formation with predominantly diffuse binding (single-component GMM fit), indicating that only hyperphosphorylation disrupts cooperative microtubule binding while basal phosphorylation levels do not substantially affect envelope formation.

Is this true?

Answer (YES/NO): NO